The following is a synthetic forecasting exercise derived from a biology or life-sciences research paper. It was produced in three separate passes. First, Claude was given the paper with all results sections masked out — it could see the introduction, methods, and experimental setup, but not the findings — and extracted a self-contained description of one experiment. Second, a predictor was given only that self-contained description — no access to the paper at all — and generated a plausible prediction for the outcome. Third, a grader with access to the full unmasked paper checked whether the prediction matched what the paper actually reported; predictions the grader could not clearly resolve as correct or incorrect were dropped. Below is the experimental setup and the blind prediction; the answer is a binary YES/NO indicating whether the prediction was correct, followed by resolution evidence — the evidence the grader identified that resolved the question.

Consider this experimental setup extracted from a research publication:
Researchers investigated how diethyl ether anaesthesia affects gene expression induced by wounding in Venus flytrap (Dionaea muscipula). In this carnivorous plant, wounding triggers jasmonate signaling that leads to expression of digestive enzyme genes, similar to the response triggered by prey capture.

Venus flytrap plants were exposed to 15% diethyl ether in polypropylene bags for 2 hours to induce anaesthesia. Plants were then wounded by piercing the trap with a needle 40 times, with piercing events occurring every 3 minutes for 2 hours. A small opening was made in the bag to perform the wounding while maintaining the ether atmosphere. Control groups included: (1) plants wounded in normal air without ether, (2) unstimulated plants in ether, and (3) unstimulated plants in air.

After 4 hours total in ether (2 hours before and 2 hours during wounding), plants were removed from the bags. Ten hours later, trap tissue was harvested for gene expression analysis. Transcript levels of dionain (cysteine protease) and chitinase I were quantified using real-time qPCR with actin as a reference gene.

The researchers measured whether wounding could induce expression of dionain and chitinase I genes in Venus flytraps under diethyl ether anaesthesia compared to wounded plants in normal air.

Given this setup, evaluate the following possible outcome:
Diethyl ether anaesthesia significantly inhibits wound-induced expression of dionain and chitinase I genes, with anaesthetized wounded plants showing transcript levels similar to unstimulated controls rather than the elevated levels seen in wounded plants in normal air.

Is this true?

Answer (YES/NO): YES